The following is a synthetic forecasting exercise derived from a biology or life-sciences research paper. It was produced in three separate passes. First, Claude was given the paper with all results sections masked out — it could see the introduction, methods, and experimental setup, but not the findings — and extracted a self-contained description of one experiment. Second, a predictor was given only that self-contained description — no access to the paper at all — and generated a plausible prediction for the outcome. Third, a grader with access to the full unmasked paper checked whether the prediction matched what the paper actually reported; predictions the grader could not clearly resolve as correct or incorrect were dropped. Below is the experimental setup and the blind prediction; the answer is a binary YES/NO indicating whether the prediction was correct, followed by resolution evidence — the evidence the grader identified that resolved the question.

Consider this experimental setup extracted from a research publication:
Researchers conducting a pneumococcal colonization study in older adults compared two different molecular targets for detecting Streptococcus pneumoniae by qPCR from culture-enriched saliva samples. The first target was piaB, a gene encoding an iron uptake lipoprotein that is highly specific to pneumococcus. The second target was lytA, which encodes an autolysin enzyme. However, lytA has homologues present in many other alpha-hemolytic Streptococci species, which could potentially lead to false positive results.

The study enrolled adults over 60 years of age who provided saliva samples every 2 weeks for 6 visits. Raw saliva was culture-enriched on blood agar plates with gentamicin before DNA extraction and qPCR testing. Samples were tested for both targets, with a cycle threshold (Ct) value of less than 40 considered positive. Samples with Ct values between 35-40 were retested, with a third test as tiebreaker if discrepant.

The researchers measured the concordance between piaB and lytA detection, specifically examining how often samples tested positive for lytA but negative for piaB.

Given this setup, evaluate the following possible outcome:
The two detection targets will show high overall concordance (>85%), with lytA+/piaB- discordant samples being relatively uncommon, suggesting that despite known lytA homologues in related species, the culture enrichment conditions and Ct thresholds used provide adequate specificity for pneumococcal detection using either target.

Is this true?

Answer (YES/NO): NO